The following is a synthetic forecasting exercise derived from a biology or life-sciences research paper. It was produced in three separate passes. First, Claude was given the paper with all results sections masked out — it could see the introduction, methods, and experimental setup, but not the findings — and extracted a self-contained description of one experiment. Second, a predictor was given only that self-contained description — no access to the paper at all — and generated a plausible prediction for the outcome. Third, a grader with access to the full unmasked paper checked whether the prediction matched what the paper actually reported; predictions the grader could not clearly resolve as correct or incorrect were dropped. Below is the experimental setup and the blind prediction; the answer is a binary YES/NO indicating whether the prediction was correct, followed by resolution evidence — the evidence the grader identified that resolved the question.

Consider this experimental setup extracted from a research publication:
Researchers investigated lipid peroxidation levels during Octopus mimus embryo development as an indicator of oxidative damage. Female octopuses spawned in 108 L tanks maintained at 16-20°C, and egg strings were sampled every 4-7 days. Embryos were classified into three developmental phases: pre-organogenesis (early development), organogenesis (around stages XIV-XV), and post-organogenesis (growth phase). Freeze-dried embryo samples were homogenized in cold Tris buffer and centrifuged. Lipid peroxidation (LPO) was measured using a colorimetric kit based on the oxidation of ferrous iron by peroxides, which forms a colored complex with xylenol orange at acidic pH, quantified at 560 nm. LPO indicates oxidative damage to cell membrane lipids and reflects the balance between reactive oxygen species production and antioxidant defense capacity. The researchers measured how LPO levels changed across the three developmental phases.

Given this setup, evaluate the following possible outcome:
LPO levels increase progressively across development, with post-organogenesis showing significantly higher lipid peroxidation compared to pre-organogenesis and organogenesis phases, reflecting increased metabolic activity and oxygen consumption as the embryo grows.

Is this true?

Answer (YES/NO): NO